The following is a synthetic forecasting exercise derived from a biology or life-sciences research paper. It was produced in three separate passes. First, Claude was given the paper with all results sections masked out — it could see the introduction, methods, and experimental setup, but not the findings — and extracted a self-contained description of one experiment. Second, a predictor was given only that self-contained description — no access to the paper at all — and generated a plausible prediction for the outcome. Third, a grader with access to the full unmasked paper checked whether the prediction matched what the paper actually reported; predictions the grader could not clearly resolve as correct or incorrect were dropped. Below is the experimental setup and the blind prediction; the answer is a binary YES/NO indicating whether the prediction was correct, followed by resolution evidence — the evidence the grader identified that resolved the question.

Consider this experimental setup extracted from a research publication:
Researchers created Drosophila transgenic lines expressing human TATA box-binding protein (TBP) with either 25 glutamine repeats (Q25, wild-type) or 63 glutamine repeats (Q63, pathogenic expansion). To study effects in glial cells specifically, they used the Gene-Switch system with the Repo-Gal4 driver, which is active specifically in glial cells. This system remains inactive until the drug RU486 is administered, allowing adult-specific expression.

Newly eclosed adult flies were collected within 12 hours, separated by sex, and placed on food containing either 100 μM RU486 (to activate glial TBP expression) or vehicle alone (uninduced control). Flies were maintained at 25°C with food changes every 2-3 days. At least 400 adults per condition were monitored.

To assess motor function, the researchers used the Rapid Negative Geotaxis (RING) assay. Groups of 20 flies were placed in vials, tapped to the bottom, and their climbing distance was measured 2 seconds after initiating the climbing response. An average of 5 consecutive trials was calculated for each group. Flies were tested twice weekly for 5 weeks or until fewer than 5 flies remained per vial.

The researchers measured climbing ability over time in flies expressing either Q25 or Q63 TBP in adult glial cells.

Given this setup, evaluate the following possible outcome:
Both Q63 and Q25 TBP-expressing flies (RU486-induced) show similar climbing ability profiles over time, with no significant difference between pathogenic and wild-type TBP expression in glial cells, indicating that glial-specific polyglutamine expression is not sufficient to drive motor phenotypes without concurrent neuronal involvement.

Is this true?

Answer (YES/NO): NO